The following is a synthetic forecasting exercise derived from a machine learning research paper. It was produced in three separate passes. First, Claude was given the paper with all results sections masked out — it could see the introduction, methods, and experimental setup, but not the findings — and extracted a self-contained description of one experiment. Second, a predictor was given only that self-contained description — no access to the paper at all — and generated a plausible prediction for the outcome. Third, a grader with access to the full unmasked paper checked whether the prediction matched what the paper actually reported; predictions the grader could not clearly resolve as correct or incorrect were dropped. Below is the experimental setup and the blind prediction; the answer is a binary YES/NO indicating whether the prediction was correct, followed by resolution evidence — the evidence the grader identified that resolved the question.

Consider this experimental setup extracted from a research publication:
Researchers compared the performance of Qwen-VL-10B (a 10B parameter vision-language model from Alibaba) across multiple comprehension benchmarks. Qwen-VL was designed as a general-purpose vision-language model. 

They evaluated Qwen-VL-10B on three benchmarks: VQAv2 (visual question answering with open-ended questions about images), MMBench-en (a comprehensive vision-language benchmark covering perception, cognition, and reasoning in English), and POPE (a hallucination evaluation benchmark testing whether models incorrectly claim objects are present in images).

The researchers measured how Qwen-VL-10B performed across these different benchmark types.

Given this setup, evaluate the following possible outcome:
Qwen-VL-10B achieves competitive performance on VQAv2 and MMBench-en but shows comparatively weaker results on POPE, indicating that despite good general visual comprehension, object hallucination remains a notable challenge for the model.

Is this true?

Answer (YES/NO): NO